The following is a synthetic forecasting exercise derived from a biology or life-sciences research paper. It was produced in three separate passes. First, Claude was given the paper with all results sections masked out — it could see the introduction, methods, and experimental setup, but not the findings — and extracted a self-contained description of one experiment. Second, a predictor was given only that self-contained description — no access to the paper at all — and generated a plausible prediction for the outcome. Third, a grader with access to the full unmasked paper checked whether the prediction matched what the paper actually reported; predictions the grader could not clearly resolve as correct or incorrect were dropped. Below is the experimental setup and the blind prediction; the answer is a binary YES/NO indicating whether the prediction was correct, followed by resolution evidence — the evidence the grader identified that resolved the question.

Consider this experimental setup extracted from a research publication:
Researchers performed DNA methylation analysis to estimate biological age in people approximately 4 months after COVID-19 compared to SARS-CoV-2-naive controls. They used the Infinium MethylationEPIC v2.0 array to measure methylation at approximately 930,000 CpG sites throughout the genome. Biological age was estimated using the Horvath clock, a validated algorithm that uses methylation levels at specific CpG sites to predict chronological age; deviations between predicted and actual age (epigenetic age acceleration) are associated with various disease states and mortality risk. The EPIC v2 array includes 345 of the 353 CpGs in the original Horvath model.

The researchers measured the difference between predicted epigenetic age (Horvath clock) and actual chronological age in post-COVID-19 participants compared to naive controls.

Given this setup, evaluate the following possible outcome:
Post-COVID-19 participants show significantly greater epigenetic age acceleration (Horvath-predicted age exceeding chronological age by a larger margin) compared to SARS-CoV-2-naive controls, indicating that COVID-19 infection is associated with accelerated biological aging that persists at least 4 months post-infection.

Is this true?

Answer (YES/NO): NO